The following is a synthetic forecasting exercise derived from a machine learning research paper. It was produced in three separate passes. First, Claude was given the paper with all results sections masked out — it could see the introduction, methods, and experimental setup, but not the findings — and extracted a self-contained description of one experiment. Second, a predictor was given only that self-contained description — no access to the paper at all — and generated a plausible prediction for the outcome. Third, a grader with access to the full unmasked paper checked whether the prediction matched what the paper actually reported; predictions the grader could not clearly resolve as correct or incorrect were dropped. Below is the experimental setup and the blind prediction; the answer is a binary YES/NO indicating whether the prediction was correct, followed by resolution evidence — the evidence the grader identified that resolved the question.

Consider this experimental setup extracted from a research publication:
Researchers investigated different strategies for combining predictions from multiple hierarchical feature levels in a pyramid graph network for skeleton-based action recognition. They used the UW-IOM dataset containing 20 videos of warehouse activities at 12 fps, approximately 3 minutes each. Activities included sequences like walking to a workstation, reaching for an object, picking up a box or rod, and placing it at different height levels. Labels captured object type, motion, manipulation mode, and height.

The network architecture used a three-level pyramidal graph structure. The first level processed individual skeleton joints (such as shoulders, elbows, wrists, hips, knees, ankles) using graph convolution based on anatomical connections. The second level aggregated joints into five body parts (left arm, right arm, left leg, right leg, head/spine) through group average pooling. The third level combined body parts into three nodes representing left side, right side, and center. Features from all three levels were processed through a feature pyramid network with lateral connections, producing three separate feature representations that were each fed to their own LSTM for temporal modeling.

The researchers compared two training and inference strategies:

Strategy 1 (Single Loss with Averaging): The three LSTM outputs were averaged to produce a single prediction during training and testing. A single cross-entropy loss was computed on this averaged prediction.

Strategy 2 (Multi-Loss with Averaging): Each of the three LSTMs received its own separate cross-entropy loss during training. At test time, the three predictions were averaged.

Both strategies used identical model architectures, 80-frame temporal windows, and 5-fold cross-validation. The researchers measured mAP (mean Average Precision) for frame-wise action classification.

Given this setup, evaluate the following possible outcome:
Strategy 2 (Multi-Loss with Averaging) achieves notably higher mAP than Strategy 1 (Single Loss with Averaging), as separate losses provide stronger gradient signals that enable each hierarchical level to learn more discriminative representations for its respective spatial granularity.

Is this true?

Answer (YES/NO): NO